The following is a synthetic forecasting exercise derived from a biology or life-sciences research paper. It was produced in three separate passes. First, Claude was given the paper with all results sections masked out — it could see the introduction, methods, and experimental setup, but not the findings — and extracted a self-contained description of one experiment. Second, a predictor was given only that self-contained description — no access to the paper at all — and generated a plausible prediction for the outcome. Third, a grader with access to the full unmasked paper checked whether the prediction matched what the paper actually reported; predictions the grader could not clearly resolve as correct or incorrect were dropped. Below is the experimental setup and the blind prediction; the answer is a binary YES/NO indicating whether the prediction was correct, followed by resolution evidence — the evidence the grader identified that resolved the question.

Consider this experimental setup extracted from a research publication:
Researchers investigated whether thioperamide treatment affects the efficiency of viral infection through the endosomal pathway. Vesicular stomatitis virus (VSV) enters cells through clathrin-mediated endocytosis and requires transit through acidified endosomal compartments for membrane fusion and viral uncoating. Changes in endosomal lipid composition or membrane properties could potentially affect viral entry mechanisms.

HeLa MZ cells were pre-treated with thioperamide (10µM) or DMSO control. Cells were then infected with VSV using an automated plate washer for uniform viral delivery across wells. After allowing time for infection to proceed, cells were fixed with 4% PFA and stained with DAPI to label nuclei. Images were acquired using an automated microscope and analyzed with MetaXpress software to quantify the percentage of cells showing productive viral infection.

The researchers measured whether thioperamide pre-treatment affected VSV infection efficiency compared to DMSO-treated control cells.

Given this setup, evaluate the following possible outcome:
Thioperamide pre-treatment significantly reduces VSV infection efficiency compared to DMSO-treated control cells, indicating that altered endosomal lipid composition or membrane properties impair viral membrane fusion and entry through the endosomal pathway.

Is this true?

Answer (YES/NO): NO